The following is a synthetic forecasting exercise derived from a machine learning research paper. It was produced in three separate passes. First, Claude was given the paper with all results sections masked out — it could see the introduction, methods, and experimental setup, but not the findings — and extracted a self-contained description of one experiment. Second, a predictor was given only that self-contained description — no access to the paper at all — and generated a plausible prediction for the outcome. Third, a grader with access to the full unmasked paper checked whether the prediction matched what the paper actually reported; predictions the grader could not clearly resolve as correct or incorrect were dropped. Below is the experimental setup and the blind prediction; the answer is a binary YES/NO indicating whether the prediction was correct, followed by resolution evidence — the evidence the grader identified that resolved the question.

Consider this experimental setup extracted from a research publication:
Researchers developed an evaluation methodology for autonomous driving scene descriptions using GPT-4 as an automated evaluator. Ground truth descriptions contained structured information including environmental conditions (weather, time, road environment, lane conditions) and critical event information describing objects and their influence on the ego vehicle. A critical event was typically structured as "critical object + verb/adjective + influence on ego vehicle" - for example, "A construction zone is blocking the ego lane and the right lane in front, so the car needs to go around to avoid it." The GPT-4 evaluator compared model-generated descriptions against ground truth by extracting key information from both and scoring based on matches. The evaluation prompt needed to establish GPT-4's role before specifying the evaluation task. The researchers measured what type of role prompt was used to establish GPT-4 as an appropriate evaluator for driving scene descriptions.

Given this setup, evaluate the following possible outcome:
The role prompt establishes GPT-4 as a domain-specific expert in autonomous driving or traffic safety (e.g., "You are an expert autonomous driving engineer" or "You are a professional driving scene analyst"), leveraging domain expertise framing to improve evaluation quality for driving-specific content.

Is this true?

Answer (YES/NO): NO